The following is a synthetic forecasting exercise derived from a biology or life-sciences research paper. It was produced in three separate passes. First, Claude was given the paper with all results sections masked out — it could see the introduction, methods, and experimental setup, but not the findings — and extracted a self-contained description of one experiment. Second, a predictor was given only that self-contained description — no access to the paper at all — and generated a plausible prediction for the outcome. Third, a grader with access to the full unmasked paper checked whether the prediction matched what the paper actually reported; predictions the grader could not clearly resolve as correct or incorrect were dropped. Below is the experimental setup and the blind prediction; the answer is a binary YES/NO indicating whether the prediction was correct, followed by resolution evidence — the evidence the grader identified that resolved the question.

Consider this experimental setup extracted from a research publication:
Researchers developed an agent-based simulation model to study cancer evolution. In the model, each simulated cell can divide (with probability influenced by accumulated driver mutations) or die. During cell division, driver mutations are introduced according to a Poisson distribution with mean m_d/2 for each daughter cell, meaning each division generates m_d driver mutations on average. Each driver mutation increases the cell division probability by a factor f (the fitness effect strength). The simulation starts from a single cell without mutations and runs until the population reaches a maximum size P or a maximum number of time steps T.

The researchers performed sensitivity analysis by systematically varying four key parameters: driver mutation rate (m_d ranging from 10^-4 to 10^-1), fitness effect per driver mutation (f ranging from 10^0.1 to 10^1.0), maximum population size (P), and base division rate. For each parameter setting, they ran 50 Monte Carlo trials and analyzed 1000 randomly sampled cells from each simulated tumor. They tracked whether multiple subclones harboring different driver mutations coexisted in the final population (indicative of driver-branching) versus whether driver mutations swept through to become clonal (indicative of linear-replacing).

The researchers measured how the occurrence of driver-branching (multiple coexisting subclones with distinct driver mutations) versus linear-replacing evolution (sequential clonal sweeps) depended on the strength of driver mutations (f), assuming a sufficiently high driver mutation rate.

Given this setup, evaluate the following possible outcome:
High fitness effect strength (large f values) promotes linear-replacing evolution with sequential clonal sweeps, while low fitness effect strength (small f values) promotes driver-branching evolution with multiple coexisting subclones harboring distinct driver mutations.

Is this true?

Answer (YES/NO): YES